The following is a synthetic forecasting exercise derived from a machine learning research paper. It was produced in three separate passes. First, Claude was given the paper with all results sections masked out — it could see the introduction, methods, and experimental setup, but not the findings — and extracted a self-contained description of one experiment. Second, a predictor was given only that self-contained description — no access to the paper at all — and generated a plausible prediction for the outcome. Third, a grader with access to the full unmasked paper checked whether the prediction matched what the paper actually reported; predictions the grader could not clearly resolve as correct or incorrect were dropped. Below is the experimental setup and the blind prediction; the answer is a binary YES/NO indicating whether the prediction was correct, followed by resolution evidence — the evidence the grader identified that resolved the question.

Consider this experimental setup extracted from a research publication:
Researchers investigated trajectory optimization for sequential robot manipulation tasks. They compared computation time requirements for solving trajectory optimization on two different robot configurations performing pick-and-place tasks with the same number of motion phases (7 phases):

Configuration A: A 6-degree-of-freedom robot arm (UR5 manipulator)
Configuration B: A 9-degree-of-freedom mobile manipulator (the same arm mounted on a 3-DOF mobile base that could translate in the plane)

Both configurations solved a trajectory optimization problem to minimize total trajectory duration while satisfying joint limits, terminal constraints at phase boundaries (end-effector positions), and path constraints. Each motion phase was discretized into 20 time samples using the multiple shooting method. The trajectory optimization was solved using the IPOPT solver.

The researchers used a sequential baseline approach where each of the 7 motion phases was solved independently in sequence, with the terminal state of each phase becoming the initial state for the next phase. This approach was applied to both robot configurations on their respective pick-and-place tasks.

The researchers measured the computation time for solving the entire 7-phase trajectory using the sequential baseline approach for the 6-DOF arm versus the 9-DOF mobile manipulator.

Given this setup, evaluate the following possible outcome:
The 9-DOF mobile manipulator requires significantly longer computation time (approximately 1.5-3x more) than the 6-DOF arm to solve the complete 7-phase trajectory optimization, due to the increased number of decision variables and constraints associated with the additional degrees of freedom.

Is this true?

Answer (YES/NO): NO